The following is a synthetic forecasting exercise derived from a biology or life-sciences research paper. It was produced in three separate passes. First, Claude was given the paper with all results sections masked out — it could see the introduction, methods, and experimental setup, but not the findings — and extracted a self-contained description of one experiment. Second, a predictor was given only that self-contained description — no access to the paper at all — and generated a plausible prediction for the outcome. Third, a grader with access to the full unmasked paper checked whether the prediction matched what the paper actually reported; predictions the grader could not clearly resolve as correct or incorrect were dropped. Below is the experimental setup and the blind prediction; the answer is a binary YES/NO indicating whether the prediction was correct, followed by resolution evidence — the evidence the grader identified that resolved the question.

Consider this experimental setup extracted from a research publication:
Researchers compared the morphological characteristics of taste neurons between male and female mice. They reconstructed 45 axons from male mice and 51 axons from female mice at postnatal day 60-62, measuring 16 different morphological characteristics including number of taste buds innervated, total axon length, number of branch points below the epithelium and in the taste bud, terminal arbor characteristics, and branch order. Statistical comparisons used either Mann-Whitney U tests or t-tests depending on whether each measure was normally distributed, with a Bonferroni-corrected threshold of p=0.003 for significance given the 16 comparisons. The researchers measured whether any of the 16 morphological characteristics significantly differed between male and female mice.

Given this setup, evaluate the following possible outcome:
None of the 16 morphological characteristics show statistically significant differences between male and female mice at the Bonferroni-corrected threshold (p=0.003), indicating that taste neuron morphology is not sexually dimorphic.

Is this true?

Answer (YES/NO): NO